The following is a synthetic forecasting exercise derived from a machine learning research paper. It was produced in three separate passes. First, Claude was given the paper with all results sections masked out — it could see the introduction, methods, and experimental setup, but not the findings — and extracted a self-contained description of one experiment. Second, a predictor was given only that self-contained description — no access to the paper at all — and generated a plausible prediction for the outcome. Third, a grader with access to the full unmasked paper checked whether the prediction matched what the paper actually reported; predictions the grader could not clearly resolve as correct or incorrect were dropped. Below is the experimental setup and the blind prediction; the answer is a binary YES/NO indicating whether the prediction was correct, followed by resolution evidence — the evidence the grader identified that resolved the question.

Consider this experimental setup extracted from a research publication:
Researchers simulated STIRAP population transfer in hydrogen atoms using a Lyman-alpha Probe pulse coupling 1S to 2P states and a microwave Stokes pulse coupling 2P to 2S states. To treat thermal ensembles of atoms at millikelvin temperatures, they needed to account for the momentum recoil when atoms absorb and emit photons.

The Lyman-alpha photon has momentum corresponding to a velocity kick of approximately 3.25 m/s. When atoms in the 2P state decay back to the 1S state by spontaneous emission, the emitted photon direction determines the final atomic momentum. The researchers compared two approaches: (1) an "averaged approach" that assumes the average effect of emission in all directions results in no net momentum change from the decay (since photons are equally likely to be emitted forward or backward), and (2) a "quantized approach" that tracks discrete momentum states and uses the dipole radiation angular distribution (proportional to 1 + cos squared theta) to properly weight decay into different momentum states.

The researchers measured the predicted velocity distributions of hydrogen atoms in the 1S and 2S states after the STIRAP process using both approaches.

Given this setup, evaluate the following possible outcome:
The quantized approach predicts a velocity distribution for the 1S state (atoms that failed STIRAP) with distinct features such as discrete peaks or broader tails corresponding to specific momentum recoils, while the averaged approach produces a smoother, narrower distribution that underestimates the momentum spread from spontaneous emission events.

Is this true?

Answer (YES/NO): NO